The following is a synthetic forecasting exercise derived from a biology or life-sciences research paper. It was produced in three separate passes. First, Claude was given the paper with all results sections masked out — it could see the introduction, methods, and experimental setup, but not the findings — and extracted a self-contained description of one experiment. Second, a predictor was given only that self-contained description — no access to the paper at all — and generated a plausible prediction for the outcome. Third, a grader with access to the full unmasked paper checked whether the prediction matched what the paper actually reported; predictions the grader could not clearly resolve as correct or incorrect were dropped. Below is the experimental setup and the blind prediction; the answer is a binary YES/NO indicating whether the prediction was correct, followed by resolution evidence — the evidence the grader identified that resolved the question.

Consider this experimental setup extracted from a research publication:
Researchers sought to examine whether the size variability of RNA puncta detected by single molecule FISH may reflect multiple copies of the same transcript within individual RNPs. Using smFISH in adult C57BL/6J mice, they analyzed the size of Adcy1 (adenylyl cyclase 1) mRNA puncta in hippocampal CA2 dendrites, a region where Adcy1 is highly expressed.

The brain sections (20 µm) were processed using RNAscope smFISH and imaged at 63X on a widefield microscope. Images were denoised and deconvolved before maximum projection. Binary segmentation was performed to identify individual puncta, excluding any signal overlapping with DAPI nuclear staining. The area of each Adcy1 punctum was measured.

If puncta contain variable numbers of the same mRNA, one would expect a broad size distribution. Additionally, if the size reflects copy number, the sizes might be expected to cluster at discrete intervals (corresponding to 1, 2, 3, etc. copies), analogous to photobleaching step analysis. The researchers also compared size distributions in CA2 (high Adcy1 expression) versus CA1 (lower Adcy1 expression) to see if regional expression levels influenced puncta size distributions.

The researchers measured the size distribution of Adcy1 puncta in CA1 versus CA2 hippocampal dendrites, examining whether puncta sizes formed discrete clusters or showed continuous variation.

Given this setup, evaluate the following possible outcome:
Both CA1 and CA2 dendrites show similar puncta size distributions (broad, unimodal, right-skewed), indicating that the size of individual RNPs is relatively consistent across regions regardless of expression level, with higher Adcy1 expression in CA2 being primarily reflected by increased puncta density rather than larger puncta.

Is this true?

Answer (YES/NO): NO